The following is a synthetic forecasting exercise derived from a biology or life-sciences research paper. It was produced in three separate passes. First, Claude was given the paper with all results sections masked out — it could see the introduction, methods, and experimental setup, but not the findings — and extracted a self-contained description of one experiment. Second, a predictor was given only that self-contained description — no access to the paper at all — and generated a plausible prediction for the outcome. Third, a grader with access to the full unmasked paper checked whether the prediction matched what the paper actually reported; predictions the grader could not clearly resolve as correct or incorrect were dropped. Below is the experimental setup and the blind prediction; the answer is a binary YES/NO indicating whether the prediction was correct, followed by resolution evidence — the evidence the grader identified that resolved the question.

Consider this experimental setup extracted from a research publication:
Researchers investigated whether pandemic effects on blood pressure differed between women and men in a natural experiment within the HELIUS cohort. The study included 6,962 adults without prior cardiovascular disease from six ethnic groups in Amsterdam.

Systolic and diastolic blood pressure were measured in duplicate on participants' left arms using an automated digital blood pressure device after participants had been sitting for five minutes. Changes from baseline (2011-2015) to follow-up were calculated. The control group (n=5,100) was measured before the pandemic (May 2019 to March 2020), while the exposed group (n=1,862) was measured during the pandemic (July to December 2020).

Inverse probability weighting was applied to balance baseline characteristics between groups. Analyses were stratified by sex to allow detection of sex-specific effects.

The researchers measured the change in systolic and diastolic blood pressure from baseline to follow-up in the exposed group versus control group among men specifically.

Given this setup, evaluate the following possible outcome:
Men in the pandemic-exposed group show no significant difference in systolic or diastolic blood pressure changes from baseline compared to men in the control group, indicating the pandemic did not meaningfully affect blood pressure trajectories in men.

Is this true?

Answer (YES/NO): NO